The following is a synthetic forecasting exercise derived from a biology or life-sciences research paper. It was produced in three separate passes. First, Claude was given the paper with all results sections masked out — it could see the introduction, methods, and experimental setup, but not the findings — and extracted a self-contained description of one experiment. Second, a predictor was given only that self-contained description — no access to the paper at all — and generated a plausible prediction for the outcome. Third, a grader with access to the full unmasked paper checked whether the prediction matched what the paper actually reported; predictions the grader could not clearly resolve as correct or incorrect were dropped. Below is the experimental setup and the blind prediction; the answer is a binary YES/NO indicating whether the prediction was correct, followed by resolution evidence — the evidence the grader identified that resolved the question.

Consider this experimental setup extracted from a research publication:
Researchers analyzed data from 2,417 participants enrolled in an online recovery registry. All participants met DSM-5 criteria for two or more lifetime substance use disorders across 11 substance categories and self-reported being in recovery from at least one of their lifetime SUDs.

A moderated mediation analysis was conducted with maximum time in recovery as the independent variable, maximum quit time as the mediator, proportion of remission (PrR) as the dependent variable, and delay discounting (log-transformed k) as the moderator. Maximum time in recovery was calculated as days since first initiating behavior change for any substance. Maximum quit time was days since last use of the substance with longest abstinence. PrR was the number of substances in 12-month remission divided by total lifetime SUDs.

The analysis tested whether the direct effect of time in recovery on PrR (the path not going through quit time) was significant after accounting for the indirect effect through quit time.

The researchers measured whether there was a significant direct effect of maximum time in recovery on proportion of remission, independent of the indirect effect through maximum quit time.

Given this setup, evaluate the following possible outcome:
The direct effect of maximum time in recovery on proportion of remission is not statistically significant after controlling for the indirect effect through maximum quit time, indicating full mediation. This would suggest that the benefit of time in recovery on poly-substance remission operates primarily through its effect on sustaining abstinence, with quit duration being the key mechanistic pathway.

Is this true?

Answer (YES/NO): YES